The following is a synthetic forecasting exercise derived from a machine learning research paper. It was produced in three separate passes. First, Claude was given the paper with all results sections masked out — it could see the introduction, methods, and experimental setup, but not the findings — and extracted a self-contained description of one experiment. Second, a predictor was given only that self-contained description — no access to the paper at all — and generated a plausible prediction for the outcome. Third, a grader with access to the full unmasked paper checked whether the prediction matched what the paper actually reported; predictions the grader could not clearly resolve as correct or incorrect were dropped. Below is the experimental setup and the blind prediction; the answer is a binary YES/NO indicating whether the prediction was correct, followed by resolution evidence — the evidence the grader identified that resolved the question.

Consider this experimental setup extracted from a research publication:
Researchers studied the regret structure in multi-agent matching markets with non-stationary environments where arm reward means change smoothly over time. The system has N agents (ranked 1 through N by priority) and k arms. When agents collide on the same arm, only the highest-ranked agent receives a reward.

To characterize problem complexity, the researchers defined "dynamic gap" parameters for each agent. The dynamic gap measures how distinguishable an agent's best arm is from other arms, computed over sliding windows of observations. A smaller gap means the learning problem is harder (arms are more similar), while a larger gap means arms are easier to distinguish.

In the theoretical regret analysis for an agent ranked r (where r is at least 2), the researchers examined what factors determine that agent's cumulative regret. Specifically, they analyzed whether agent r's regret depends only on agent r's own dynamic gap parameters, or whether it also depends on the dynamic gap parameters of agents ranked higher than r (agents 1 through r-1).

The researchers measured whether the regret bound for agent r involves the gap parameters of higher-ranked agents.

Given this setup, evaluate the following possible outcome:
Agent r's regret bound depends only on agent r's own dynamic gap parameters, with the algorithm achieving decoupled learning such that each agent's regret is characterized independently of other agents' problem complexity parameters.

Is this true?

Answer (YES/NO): NO